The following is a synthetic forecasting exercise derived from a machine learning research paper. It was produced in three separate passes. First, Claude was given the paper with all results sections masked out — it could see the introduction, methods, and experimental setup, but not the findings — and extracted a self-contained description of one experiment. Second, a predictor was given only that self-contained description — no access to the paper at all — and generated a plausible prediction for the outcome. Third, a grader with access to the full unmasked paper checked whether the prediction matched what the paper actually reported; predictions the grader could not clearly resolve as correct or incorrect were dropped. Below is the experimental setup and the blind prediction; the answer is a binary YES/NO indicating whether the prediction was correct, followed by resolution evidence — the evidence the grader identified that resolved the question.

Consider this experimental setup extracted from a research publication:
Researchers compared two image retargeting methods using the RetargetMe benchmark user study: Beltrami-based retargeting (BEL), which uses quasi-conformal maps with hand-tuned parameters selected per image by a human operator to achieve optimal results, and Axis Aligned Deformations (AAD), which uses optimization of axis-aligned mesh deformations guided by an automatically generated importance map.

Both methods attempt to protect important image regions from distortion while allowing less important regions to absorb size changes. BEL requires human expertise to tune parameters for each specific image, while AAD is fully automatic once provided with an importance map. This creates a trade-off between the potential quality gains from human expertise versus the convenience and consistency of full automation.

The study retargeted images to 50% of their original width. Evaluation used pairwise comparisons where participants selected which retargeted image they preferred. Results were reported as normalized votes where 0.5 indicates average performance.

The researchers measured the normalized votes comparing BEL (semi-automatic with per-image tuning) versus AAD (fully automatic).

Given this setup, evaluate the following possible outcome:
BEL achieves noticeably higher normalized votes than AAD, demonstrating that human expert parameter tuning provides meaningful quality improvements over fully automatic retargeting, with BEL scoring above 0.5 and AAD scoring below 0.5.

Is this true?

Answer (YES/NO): YES